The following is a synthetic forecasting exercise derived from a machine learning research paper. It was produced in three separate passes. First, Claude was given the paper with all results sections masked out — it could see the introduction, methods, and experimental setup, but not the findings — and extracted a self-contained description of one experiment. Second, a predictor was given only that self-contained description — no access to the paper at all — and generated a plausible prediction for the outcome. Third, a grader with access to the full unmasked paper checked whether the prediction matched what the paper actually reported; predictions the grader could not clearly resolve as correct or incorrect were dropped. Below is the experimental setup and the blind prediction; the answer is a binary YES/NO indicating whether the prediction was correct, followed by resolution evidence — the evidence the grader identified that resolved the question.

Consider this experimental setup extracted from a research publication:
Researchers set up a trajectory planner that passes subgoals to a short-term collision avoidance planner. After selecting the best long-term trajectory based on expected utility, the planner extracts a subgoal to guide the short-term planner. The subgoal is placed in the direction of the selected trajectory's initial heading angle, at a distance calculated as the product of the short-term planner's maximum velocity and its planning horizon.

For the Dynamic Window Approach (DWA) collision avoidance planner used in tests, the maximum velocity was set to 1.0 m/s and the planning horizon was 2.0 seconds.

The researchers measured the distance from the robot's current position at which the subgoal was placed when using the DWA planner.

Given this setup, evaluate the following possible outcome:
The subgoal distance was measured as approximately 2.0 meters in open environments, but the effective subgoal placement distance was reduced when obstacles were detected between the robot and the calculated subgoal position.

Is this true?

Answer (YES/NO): NO